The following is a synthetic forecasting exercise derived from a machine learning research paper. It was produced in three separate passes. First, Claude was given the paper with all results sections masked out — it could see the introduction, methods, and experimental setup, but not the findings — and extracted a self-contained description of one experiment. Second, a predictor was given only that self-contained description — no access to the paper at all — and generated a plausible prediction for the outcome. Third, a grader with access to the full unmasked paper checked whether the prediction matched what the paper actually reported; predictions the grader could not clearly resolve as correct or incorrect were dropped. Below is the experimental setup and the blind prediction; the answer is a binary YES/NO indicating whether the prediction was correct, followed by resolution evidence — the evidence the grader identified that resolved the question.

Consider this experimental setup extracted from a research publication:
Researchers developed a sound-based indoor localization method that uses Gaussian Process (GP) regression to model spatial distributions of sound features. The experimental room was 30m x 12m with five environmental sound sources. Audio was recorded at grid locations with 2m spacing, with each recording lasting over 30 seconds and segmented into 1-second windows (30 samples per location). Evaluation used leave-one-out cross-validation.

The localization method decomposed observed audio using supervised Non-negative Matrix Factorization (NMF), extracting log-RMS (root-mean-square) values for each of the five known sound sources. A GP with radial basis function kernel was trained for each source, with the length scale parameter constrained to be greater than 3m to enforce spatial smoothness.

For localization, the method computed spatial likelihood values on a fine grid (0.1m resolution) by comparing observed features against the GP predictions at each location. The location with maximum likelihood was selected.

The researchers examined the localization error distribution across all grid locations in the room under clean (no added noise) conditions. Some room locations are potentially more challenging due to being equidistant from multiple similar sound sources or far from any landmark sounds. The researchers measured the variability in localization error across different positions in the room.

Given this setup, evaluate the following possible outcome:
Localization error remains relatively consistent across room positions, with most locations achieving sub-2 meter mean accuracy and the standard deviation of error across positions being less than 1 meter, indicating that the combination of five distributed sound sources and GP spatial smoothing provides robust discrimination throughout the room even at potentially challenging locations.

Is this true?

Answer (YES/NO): NO